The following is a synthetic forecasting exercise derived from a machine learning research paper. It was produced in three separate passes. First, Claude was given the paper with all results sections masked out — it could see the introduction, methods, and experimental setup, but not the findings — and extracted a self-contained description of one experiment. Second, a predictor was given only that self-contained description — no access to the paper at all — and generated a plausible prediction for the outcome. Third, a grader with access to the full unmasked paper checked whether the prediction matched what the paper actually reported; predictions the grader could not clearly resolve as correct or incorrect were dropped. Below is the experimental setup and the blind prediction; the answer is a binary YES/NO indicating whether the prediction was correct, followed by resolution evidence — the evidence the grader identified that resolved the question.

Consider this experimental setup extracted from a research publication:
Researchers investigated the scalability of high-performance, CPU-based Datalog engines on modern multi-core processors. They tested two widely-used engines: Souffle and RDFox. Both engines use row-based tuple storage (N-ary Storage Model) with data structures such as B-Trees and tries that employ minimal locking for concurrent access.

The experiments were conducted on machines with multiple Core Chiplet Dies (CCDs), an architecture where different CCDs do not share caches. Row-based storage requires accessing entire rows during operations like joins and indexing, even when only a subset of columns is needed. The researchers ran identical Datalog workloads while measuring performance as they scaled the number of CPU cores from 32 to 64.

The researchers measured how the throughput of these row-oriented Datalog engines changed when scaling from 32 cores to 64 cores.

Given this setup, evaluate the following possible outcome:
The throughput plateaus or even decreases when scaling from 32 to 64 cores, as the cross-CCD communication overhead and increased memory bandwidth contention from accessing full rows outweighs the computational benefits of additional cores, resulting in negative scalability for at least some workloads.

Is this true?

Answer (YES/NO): YES